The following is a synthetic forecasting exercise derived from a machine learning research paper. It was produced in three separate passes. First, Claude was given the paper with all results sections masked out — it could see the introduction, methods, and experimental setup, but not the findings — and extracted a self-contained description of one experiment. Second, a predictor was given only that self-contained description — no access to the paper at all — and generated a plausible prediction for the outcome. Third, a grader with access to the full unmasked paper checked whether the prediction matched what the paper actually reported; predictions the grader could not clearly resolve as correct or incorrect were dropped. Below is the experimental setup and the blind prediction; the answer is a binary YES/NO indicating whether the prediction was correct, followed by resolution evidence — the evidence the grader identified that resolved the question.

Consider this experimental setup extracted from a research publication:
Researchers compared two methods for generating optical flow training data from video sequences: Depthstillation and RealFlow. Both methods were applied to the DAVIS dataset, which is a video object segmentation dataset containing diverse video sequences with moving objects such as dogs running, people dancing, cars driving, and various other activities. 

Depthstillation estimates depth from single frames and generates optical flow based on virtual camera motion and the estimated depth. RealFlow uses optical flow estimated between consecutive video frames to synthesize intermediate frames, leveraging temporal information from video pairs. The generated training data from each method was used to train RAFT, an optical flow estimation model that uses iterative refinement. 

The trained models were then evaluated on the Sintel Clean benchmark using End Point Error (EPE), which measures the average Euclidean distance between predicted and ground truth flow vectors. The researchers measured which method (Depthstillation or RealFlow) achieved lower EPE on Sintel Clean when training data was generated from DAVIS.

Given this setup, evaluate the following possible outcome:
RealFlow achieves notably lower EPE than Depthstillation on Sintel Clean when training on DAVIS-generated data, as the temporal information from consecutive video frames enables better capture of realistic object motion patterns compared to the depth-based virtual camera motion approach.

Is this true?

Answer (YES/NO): YES